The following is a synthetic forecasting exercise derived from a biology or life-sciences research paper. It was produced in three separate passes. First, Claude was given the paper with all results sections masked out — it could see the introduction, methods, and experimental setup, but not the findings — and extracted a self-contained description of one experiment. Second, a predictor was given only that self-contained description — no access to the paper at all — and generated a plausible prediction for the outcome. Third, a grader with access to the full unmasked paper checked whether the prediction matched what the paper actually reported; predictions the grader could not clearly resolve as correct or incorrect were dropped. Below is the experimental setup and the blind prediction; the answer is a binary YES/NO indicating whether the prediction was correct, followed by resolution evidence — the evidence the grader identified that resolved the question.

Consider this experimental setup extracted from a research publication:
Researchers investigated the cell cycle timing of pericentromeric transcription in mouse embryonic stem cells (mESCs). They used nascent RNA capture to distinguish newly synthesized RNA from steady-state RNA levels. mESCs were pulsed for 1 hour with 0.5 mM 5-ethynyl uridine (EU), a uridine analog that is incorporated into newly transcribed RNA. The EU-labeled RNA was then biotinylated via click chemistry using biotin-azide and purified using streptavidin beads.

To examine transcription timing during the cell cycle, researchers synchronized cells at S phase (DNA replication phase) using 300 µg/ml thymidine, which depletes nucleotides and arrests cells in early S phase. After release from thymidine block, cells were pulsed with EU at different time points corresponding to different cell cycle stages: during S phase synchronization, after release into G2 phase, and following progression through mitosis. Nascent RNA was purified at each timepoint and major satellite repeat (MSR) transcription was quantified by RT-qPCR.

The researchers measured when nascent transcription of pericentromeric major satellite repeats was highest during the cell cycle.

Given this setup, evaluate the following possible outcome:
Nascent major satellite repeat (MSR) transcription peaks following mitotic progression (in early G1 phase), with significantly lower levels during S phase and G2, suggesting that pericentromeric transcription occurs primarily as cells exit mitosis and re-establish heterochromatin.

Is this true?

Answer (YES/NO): NO